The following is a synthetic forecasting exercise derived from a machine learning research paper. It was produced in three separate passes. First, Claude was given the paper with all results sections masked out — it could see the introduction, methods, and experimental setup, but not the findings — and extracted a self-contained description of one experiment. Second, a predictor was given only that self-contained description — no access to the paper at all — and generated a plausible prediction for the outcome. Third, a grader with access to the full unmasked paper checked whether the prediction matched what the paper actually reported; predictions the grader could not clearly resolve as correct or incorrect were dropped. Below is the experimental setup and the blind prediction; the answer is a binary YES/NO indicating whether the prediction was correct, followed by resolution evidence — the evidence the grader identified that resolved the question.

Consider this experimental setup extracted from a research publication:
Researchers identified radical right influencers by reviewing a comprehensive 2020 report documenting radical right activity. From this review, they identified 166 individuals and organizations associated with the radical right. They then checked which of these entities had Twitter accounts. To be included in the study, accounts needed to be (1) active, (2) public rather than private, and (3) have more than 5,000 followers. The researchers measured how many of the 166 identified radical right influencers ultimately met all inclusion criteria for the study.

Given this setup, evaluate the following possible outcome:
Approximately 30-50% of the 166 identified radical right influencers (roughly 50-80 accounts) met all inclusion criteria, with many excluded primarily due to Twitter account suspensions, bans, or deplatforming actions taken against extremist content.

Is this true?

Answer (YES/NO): NO